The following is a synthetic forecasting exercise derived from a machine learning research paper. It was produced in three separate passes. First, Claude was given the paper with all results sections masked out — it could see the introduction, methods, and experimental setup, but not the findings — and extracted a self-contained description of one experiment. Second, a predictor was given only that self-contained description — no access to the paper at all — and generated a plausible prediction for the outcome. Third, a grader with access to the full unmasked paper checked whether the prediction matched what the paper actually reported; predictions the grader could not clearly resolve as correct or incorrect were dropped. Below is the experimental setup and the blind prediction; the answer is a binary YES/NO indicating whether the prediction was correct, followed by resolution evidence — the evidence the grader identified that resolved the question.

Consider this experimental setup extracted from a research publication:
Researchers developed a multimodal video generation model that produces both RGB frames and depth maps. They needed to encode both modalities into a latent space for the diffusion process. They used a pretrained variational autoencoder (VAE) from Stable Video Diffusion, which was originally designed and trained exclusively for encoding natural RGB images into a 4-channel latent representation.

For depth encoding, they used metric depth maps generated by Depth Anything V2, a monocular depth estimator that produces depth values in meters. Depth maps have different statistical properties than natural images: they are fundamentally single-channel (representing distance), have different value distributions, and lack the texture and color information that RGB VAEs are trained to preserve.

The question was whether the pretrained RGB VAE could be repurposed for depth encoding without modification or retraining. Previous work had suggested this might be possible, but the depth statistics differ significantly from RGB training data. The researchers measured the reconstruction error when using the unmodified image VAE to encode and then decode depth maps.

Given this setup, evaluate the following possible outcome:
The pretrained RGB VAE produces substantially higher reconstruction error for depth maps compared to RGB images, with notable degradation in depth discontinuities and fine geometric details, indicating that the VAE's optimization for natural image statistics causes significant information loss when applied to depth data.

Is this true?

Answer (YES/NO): NO